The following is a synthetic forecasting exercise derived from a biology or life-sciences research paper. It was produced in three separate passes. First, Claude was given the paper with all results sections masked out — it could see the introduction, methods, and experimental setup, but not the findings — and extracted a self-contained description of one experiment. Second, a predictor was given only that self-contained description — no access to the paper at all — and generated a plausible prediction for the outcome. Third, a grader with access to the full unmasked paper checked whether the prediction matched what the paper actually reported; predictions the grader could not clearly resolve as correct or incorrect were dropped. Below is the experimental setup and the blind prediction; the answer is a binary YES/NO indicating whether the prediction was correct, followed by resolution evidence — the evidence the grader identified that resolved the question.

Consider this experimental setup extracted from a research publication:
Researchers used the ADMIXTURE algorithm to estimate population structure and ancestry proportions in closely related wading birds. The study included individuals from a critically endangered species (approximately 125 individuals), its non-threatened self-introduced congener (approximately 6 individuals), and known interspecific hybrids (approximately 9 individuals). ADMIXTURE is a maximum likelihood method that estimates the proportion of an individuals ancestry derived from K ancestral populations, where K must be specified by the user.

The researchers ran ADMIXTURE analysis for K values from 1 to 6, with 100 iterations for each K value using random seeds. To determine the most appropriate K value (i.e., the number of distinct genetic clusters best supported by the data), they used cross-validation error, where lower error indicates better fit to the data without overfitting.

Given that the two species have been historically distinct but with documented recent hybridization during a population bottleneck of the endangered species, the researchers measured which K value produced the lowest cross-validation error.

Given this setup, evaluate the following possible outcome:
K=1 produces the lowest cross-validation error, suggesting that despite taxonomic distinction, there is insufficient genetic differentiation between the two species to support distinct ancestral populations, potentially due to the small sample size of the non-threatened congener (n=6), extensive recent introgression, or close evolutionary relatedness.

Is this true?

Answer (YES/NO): NO